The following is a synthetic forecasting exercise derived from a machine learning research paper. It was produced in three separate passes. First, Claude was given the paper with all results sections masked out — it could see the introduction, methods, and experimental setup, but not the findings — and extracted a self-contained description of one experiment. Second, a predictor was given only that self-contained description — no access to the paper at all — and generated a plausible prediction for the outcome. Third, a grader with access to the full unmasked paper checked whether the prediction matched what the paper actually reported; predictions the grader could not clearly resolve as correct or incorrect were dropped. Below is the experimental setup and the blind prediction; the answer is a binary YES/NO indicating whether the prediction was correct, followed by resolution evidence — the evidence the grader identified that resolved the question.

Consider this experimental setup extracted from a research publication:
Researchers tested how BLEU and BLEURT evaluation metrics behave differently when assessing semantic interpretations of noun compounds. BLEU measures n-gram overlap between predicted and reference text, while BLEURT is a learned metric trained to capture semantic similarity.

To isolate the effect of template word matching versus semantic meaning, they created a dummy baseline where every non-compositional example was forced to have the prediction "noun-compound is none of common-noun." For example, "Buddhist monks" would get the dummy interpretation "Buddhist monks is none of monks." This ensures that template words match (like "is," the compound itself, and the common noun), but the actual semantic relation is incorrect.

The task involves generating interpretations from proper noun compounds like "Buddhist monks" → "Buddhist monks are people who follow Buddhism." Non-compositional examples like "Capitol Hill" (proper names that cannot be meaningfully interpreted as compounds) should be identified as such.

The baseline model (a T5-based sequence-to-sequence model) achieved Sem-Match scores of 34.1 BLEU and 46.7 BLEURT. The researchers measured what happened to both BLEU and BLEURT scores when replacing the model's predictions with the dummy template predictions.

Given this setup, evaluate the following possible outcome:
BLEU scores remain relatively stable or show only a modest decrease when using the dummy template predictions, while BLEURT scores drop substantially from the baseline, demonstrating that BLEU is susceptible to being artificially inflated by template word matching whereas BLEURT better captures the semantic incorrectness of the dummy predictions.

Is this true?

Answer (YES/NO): NO